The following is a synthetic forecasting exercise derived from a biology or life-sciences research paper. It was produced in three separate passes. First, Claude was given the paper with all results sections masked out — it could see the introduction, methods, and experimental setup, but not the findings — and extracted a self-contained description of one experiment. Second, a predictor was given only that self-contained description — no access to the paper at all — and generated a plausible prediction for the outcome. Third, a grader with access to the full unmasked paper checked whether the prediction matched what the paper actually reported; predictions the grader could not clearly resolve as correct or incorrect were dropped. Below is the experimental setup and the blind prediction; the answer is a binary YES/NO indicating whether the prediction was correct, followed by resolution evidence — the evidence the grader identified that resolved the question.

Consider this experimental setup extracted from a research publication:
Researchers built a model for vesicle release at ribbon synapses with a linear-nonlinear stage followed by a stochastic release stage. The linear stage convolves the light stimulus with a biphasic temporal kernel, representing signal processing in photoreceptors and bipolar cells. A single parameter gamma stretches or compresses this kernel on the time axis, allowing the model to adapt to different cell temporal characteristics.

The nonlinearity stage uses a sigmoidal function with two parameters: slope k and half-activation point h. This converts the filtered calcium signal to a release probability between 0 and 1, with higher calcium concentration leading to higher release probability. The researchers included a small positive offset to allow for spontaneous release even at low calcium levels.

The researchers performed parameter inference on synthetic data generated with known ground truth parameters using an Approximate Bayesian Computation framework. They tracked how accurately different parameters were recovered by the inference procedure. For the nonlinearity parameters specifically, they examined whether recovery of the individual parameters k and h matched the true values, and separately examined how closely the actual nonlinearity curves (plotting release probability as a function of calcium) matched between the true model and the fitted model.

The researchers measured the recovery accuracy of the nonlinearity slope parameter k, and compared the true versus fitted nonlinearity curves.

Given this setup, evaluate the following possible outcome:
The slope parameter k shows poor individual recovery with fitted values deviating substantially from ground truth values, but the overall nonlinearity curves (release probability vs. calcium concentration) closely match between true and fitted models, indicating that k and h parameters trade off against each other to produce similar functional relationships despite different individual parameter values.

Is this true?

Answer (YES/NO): NO